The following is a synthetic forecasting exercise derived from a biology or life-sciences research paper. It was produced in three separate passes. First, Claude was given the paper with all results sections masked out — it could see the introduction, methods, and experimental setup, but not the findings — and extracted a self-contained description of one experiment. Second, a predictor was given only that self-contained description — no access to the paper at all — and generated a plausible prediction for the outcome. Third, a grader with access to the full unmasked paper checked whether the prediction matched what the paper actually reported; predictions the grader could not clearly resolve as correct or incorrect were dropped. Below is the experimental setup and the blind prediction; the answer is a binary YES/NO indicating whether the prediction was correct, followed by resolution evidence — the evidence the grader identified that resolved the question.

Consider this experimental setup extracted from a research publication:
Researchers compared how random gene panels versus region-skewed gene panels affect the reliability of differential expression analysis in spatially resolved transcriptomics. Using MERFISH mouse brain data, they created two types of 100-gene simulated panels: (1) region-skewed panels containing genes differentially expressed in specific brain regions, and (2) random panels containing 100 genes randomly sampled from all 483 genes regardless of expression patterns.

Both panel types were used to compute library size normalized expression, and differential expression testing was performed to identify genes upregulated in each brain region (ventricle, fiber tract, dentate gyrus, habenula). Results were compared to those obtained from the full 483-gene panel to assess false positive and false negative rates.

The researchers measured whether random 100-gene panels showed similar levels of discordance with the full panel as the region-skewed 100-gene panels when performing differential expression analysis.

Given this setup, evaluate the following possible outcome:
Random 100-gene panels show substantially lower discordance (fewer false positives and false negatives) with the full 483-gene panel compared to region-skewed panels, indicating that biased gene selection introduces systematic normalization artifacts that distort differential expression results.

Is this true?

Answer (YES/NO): YES